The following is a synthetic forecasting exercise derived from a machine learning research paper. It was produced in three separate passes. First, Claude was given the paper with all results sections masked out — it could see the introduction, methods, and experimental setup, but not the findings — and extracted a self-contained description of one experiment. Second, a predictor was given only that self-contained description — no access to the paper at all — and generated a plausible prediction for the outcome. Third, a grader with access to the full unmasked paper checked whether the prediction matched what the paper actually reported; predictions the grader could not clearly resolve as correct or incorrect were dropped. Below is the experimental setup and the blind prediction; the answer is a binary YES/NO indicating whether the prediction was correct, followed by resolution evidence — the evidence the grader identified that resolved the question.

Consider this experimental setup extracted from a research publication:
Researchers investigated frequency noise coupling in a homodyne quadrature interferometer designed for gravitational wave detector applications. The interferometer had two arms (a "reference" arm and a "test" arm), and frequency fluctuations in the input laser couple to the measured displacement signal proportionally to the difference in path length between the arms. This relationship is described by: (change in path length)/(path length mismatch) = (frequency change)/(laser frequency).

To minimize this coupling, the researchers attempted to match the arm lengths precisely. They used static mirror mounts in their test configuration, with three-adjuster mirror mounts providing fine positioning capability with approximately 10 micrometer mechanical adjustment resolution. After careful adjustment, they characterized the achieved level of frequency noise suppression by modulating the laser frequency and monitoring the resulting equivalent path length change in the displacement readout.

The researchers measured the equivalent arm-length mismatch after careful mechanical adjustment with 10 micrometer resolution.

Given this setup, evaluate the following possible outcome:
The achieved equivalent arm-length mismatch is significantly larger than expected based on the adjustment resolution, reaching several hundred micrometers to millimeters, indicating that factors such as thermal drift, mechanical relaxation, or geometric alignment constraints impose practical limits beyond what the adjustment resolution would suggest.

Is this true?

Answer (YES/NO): NO